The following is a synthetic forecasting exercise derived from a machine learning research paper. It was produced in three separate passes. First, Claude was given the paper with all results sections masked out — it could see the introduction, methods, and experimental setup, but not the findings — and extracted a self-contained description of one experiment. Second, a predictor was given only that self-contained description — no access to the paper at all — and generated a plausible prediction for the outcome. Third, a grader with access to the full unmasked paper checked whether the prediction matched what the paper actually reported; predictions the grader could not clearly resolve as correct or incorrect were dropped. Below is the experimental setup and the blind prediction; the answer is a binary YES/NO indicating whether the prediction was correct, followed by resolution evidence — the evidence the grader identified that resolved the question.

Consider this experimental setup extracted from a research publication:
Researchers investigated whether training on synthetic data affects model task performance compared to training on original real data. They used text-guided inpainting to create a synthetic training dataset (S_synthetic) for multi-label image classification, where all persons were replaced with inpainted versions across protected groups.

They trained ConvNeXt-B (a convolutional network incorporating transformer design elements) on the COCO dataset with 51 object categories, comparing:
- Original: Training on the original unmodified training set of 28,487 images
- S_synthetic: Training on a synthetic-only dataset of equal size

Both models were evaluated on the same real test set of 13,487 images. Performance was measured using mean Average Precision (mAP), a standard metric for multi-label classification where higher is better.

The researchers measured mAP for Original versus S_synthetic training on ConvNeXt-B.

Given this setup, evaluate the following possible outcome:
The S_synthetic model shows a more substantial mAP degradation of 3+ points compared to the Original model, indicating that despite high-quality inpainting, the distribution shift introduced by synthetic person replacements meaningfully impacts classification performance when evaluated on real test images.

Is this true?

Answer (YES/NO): NO